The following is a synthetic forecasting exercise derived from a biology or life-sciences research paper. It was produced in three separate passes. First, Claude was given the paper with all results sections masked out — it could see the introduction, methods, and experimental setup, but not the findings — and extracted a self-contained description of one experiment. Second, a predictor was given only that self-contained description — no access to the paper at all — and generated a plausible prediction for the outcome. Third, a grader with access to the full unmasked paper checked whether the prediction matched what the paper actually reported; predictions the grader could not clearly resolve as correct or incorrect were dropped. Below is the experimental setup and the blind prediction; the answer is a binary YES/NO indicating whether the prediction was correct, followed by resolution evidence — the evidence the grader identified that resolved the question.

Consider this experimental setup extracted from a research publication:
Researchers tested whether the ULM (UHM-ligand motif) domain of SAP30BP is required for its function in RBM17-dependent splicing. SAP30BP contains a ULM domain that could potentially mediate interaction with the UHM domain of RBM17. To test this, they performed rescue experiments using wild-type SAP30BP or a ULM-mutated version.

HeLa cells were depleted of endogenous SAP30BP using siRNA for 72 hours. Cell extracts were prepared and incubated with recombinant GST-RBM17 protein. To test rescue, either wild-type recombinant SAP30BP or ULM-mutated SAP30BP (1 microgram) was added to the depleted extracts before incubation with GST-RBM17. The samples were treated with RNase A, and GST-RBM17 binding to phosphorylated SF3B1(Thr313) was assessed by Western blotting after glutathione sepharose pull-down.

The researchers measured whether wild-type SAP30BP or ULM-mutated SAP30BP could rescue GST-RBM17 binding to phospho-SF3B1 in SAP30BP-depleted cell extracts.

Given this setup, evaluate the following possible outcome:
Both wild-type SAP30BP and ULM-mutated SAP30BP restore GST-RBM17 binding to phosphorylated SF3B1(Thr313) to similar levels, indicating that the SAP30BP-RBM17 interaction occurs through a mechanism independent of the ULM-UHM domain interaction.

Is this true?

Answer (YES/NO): NO